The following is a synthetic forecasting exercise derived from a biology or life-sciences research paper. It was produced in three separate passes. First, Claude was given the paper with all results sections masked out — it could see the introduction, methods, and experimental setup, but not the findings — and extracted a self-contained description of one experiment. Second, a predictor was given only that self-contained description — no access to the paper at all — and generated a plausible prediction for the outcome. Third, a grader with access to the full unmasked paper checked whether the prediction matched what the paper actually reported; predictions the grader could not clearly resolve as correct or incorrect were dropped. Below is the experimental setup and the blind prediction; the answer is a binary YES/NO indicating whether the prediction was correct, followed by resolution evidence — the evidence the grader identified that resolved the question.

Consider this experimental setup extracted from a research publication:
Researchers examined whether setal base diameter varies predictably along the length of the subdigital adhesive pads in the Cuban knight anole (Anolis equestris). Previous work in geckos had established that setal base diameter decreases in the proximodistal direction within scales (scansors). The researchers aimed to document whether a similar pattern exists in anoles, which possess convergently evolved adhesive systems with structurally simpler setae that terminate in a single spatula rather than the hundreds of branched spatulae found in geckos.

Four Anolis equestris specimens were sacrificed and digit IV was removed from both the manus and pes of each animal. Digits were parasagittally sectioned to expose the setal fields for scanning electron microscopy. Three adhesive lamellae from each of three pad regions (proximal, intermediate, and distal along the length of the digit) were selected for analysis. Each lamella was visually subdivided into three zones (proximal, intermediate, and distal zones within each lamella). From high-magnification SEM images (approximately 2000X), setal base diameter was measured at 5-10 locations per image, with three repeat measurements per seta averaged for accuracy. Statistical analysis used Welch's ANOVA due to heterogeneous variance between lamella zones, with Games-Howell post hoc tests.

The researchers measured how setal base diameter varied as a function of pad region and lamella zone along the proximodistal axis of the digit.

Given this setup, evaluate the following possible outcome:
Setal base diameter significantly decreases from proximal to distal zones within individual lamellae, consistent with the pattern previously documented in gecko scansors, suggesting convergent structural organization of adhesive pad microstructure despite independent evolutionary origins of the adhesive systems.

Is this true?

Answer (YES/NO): YES